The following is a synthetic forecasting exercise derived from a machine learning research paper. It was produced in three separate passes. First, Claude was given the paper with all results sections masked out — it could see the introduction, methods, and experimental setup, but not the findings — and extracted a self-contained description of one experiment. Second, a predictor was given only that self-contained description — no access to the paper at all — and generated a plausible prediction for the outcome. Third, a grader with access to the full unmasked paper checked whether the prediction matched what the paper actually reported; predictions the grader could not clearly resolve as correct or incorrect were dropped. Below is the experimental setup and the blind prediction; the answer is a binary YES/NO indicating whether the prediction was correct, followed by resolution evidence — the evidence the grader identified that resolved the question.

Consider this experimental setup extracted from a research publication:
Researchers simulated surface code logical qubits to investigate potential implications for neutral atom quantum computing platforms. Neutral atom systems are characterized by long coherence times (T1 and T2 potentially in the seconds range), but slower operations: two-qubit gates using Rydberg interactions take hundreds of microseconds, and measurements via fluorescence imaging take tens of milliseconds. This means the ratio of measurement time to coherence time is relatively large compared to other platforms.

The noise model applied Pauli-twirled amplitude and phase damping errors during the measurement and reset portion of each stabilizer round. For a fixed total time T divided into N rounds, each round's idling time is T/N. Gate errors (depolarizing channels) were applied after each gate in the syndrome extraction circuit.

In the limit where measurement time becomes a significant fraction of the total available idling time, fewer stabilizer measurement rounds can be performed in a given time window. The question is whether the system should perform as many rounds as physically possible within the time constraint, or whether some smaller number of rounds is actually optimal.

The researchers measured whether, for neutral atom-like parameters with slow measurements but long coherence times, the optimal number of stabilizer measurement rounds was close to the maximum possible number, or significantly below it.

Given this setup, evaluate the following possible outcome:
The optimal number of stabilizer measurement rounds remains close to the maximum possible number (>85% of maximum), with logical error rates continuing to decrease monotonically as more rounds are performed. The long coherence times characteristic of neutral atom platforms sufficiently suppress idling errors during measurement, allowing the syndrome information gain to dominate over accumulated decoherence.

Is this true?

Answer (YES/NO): NO